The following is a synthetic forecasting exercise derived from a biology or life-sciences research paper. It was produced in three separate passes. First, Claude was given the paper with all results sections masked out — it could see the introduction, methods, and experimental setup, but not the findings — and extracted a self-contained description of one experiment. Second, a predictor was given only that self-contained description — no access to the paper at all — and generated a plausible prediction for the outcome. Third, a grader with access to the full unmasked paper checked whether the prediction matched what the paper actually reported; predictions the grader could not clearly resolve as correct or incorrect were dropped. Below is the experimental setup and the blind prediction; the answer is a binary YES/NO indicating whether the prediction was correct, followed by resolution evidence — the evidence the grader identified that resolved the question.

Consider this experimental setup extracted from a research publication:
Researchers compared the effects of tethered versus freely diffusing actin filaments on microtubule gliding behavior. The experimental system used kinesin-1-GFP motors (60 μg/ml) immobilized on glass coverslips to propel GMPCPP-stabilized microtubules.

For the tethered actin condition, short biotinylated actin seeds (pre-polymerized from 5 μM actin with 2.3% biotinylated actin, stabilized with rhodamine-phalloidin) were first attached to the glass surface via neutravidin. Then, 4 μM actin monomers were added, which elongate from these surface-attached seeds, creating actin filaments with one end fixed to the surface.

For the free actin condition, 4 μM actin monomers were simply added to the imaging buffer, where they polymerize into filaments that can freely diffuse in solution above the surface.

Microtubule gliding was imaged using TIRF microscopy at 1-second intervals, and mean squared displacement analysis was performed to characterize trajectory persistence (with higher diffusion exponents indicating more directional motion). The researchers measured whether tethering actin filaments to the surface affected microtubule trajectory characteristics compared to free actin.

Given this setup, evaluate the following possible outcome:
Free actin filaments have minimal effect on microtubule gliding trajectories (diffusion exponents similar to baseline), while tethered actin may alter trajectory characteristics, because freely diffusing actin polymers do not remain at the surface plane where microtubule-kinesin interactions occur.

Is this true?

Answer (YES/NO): NO